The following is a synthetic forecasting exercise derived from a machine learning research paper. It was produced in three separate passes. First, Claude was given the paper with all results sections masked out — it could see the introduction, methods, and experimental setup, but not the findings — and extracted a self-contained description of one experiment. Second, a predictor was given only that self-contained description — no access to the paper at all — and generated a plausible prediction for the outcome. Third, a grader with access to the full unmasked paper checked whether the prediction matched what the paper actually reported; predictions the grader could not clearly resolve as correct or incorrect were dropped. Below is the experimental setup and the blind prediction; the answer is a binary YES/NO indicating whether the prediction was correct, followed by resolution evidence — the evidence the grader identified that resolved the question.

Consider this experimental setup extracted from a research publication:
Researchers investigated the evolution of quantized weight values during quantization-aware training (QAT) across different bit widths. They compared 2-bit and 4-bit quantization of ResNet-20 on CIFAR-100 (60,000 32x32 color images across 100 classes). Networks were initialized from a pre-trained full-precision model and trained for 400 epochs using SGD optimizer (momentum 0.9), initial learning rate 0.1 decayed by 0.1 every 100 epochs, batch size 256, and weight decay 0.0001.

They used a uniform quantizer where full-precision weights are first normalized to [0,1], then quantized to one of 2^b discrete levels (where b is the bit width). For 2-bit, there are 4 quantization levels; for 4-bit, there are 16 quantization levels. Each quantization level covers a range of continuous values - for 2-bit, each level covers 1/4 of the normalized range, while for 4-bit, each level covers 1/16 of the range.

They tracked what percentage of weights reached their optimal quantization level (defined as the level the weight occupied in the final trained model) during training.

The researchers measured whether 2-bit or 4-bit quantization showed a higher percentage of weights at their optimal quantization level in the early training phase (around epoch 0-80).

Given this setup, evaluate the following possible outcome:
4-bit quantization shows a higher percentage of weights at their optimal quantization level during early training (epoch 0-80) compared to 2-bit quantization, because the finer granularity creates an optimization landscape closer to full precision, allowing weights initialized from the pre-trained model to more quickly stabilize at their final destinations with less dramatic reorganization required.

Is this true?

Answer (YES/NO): NO